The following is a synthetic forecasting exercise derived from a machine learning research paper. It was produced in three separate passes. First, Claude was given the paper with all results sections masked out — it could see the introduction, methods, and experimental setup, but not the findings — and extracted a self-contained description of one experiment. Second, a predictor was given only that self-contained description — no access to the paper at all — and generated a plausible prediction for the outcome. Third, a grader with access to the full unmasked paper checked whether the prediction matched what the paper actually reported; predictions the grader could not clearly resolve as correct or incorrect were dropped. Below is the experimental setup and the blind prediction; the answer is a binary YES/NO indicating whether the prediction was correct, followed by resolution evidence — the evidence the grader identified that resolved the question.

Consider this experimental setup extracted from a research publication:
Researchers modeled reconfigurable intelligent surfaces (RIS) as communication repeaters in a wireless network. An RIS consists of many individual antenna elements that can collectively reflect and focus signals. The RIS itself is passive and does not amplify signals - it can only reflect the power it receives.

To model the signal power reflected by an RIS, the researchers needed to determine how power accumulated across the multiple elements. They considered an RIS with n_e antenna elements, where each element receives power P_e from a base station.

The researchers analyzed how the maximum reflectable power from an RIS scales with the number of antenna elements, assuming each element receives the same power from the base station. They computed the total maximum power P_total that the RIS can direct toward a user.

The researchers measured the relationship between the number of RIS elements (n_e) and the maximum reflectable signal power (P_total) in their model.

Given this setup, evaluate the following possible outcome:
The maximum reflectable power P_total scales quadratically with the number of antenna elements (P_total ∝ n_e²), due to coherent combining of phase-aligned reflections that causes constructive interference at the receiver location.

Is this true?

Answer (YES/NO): NO